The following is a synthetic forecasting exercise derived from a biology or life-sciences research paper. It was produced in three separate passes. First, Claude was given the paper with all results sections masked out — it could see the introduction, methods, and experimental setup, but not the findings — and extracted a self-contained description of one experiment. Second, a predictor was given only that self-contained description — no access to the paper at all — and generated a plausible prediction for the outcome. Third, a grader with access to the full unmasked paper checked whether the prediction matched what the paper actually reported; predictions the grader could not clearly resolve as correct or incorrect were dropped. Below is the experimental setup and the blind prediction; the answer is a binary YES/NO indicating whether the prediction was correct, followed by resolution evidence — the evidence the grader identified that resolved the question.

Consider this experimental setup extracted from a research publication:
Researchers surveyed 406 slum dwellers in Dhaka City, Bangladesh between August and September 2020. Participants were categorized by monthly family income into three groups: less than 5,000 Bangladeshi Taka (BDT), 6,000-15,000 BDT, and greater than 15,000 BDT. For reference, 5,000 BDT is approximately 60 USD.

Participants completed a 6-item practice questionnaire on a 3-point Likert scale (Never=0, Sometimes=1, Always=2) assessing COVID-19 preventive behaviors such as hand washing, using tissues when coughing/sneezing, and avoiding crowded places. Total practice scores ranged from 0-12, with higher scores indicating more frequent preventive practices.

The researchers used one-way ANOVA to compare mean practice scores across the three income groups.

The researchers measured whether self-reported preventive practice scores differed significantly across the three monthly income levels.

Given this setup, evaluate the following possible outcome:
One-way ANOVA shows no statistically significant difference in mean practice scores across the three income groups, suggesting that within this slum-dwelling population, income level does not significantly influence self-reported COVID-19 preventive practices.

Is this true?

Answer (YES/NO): NO